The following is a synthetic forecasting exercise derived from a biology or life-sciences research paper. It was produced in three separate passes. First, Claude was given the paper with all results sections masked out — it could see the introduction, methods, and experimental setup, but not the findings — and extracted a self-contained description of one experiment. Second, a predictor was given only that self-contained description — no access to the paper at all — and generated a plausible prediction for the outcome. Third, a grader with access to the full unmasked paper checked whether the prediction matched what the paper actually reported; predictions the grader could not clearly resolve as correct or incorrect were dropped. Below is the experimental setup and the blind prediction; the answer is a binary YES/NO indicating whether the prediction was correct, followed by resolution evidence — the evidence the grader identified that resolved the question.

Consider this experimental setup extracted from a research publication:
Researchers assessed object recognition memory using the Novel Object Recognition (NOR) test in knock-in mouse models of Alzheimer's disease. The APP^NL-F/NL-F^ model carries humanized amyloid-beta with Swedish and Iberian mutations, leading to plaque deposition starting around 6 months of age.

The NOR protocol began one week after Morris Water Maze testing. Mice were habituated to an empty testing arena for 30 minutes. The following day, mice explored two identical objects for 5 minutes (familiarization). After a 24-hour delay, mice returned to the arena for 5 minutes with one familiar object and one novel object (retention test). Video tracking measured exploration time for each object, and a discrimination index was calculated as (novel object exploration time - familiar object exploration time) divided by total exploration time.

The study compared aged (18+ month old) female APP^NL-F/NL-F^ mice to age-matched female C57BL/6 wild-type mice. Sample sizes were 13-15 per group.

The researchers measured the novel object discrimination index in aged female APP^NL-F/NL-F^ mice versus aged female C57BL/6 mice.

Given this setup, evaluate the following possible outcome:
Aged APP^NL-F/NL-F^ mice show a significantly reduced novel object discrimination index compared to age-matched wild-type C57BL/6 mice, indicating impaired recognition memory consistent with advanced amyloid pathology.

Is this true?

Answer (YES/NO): YES